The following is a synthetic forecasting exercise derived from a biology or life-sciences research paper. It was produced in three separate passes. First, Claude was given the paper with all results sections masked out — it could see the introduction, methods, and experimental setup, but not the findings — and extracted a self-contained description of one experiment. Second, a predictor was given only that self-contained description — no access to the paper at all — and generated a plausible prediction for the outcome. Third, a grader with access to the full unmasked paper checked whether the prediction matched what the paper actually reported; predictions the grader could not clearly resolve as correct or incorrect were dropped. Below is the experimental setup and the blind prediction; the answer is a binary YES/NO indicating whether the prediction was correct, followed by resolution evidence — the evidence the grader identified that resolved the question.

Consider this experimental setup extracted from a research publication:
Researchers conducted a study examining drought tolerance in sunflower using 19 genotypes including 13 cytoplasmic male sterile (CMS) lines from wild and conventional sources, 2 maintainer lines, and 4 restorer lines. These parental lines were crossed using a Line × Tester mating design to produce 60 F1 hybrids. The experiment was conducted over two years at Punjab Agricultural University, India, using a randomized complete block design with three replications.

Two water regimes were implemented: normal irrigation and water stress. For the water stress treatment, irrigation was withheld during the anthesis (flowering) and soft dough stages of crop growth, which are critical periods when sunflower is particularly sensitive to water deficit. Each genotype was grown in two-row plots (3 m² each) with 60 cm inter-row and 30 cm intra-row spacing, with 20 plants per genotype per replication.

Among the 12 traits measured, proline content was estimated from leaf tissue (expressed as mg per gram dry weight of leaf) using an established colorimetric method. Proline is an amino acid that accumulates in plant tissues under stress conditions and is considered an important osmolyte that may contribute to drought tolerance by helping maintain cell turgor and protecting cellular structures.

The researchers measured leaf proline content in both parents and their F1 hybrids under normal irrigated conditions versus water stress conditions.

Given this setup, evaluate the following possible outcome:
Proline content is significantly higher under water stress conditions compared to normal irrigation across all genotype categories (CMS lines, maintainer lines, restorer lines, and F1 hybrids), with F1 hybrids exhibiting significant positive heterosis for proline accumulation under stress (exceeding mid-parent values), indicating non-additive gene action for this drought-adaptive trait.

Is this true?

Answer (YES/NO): NO